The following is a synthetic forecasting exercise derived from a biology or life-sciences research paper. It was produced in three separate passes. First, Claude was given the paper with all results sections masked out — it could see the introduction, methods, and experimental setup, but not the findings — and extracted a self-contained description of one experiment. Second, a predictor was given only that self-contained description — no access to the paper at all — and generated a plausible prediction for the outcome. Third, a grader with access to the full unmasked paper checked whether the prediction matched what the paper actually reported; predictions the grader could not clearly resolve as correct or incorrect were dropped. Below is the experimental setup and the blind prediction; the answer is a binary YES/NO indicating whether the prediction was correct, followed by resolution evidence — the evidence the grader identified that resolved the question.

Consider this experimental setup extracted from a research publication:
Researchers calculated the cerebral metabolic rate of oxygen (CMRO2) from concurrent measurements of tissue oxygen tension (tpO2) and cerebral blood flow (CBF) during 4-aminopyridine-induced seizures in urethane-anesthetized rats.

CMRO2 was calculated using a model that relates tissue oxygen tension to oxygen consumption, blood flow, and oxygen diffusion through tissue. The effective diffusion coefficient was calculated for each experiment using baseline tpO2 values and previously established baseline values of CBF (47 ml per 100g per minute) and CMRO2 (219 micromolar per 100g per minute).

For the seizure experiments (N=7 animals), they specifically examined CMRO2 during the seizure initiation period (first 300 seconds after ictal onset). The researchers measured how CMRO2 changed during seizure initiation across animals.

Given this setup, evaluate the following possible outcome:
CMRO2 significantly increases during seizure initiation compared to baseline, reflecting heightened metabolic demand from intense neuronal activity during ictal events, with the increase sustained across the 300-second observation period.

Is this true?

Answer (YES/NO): YES